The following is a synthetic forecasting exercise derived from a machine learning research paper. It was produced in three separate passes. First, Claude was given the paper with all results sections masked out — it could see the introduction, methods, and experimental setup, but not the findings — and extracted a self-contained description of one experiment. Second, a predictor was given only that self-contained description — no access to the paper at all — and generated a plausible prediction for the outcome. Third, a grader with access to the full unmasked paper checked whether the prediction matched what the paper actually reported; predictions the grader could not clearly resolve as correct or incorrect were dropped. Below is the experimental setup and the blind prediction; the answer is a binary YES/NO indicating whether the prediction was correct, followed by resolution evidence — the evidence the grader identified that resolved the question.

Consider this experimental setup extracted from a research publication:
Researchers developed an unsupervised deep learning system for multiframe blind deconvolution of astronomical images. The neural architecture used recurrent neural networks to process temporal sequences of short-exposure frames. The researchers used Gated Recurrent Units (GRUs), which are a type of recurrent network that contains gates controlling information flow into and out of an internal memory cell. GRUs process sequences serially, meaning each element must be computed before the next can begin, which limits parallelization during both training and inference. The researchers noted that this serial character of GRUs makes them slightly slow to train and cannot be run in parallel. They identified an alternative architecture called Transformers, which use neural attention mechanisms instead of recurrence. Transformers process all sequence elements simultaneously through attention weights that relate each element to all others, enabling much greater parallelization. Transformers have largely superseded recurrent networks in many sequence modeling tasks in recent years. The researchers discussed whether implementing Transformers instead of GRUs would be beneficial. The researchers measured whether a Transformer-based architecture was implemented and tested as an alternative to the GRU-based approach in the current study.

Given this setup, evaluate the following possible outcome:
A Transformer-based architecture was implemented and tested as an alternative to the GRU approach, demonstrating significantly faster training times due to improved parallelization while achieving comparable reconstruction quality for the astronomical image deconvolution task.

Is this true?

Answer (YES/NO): NO